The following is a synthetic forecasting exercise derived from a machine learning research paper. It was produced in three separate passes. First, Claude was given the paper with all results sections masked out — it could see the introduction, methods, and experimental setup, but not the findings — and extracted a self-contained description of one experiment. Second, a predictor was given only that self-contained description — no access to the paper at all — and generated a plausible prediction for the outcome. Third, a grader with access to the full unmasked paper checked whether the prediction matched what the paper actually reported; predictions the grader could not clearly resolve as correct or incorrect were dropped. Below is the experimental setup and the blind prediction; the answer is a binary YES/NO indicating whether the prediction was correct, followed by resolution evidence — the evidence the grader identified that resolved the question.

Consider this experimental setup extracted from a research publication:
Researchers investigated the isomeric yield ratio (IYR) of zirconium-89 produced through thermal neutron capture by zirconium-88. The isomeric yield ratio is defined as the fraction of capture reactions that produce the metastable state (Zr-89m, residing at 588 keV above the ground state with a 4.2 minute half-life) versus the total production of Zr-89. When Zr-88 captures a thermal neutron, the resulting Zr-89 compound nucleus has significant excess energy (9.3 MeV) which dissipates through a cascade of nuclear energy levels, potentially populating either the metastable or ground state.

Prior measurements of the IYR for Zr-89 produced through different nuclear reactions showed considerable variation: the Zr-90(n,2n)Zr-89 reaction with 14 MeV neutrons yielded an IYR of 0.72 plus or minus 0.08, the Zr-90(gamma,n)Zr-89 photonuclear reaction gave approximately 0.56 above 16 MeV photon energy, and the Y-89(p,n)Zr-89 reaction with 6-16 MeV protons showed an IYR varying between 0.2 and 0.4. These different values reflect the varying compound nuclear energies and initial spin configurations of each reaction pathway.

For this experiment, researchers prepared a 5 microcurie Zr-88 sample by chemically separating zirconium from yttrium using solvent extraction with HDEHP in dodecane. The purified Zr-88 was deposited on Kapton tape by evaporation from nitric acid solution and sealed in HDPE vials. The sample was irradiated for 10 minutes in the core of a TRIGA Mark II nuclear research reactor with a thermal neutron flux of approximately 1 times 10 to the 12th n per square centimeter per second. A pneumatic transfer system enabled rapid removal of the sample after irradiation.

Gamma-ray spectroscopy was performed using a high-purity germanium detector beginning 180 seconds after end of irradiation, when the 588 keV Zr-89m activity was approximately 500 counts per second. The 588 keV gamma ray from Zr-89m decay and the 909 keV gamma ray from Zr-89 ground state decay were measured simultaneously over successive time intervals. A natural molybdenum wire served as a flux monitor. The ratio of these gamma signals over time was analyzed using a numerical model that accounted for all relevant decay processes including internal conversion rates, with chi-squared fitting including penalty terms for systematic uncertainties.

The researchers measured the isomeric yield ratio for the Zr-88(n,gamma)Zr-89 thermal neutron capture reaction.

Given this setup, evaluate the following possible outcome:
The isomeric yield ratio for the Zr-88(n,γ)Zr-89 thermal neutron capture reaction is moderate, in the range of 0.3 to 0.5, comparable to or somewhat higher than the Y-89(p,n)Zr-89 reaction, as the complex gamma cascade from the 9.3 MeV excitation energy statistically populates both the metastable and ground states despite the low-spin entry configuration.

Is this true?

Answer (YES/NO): NO